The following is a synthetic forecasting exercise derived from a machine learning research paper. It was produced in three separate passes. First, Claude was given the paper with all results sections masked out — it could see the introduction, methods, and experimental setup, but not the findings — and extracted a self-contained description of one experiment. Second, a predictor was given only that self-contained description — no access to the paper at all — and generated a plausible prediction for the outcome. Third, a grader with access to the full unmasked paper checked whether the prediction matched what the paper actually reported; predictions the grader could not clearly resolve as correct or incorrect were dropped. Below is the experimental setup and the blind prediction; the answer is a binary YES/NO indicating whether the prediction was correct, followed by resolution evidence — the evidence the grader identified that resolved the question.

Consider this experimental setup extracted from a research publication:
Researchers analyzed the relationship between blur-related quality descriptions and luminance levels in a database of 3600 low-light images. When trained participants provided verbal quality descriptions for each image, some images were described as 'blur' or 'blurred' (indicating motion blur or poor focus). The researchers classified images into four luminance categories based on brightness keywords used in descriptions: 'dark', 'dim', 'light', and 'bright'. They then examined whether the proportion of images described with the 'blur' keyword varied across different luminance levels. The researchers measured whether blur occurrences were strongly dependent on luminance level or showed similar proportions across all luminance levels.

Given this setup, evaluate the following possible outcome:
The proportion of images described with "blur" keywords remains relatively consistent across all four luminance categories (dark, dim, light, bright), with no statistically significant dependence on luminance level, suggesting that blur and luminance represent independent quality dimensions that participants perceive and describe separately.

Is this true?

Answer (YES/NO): YES